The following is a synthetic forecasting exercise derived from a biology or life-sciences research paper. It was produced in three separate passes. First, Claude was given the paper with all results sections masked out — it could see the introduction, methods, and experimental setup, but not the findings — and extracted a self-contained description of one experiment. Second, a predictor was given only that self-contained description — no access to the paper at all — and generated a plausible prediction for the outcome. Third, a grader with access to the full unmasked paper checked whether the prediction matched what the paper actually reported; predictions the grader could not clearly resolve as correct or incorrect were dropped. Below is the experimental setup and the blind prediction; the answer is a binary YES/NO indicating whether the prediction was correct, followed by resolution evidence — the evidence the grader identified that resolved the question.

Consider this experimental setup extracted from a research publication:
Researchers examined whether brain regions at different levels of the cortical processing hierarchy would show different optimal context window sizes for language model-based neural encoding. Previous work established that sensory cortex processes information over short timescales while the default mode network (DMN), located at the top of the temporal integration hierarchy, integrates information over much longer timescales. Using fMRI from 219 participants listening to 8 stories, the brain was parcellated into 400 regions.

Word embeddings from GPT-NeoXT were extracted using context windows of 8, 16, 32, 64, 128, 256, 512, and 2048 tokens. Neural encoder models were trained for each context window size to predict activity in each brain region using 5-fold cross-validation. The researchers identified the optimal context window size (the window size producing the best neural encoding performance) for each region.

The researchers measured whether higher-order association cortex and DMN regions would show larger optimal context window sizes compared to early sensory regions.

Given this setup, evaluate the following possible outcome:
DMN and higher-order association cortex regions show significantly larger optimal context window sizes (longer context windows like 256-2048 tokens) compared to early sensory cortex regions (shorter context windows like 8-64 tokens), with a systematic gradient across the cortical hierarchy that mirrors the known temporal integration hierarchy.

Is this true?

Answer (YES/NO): NO